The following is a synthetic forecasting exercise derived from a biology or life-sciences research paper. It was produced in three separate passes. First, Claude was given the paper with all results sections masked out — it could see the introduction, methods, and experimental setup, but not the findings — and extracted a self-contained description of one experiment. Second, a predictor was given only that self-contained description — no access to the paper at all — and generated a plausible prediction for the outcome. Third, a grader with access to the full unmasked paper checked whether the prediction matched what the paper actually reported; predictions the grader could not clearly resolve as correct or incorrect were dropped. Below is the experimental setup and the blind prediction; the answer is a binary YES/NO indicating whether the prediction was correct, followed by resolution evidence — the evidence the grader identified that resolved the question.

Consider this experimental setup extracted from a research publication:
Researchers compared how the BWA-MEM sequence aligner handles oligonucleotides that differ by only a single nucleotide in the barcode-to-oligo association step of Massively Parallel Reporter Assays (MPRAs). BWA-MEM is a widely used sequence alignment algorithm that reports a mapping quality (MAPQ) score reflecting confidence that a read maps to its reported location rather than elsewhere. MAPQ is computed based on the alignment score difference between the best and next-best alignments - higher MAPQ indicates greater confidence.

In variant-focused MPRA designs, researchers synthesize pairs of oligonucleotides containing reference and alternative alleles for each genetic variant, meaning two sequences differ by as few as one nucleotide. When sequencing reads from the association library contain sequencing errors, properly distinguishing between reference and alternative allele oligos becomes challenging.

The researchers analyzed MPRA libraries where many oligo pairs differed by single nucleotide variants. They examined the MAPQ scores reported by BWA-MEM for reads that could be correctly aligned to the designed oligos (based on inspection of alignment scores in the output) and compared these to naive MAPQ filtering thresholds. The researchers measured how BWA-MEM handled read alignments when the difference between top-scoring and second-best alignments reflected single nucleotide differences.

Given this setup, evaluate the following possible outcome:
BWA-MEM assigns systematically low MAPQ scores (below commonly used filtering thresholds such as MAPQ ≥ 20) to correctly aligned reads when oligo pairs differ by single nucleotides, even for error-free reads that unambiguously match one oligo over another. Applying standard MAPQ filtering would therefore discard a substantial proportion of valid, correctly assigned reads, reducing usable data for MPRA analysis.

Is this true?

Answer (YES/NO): YES